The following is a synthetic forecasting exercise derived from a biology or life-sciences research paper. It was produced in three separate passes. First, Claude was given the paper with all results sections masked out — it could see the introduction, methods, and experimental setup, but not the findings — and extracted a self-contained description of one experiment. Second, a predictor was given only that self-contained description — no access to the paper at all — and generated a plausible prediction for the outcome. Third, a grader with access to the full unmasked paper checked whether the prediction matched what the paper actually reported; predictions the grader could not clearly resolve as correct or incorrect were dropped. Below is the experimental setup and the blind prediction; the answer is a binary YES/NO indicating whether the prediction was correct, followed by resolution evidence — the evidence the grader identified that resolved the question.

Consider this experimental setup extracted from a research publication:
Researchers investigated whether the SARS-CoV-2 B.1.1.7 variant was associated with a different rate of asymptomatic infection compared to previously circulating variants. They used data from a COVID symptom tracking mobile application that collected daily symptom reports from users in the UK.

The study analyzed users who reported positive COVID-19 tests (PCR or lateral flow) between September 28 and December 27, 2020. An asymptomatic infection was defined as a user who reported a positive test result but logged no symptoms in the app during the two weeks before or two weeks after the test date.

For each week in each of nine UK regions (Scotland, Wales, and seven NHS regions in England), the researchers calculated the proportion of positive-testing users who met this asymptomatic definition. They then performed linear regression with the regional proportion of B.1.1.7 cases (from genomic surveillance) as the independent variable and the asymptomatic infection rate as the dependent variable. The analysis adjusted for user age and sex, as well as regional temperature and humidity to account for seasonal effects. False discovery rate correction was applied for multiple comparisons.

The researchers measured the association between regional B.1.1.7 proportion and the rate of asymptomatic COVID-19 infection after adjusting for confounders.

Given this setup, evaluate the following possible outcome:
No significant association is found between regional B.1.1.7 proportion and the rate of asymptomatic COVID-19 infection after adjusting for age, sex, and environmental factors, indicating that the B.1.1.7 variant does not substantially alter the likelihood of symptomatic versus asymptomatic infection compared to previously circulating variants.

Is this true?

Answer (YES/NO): YES